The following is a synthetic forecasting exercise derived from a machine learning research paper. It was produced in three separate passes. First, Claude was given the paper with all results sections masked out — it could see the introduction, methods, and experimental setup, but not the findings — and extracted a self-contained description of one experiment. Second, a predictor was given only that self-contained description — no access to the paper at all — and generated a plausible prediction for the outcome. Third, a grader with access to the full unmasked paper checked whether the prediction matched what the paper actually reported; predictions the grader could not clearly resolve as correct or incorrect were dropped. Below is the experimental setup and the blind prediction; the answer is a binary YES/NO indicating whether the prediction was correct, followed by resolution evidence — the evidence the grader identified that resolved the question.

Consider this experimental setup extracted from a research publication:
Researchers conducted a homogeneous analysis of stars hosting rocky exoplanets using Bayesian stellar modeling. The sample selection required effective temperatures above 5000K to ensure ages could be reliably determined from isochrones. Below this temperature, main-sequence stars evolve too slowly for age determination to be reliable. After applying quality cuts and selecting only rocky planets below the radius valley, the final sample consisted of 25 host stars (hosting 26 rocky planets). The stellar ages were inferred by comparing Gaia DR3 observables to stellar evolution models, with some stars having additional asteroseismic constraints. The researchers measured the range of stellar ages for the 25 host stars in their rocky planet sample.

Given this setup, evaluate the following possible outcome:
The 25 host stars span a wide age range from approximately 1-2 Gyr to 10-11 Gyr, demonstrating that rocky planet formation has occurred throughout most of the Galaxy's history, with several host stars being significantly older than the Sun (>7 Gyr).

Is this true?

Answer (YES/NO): NO